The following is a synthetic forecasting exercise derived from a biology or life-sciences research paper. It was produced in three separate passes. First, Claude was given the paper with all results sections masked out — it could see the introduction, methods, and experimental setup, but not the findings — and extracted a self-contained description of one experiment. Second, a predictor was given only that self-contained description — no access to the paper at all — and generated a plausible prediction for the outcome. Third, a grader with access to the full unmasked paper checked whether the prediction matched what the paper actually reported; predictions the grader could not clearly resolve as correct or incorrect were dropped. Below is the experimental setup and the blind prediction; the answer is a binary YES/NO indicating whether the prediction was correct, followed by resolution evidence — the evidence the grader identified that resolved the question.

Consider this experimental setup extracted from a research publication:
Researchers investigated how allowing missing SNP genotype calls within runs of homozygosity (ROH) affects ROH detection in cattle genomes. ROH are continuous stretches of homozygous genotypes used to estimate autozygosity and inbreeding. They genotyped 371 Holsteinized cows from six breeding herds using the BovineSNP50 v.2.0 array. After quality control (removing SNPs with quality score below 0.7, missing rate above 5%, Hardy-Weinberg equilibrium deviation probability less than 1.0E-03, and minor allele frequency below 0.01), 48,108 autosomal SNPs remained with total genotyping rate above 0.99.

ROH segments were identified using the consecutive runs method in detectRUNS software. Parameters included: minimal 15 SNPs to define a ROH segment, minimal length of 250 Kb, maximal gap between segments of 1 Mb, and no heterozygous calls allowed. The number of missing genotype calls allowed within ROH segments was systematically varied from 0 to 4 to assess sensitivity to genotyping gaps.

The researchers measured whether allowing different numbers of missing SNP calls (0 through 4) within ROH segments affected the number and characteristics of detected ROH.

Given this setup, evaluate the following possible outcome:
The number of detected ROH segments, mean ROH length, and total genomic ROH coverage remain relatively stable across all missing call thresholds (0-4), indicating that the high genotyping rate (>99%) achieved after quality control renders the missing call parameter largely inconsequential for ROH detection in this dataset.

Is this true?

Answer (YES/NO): YES